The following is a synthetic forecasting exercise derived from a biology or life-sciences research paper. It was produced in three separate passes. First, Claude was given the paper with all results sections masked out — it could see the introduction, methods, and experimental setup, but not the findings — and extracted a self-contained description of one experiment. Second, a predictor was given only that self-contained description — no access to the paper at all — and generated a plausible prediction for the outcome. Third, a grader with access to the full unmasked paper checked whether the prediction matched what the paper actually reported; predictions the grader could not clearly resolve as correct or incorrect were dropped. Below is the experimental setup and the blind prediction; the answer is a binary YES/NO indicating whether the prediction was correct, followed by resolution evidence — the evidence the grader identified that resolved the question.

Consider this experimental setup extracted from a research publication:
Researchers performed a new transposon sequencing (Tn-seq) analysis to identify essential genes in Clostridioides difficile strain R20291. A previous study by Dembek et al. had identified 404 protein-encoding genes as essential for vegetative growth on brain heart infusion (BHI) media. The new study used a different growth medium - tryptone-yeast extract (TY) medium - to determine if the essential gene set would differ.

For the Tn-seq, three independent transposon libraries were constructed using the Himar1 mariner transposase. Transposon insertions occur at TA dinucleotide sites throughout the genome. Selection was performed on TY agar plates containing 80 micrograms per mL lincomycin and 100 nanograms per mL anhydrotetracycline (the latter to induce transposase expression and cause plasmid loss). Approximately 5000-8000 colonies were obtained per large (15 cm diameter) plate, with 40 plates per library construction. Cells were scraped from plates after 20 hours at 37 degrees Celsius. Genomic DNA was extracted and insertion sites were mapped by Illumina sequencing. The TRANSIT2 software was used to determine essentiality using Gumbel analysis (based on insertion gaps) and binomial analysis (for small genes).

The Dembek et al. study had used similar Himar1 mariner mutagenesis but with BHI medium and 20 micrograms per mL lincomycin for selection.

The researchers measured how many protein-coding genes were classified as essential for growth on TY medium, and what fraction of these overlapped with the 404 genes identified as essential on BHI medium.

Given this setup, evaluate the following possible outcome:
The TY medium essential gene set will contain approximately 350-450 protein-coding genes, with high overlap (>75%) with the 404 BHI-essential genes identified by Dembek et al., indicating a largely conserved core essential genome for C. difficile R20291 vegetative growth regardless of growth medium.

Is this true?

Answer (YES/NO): NO